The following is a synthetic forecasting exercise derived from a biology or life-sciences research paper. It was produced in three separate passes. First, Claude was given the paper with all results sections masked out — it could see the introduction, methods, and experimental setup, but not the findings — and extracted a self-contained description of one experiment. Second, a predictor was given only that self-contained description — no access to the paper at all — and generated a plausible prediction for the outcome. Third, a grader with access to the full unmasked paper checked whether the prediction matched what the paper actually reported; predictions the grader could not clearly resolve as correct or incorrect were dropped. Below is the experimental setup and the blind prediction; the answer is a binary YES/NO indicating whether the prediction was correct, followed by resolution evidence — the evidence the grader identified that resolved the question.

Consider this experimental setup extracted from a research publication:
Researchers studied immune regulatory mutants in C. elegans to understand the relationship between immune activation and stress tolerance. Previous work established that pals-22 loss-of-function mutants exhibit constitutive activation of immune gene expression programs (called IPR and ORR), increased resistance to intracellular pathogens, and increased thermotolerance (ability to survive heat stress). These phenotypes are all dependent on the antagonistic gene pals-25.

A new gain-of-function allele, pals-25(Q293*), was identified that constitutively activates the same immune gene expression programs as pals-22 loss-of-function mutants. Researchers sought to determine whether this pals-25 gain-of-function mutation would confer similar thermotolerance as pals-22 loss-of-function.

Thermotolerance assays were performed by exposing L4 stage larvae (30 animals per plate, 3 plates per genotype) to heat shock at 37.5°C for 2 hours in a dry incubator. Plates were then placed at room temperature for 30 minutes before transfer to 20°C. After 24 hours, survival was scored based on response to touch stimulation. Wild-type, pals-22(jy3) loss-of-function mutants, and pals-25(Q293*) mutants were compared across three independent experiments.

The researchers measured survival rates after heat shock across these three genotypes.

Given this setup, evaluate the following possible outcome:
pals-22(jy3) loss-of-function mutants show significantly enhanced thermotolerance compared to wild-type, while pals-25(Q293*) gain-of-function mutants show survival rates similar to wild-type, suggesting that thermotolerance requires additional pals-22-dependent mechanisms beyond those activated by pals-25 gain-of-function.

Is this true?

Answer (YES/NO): YES